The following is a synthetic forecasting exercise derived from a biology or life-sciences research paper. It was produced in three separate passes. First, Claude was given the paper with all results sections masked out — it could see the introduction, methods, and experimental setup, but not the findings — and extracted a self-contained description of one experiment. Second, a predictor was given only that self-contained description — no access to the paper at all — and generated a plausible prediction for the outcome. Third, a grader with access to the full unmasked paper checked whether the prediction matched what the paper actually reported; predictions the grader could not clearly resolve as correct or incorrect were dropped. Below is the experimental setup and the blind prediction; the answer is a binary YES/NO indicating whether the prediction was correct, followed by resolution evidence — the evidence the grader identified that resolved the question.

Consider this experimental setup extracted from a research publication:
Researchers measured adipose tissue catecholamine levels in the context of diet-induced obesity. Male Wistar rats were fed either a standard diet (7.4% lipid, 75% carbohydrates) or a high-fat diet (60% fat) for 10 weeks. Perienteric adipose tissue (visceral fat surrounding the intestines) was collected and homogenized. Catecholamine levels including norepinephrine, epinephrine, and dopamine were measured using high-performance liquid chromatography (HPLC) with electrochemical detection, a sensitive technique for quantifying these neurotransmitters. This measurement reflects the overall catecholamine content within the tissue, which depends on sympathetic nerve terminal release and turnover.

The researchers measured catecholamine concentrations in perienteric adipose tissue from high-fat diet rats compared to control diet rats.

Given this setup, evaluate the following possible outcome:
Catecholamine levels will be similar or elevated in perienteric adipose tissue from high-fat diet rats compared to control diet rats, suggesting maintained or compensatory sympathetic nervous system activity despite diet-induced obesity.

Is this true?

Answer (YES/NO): NO